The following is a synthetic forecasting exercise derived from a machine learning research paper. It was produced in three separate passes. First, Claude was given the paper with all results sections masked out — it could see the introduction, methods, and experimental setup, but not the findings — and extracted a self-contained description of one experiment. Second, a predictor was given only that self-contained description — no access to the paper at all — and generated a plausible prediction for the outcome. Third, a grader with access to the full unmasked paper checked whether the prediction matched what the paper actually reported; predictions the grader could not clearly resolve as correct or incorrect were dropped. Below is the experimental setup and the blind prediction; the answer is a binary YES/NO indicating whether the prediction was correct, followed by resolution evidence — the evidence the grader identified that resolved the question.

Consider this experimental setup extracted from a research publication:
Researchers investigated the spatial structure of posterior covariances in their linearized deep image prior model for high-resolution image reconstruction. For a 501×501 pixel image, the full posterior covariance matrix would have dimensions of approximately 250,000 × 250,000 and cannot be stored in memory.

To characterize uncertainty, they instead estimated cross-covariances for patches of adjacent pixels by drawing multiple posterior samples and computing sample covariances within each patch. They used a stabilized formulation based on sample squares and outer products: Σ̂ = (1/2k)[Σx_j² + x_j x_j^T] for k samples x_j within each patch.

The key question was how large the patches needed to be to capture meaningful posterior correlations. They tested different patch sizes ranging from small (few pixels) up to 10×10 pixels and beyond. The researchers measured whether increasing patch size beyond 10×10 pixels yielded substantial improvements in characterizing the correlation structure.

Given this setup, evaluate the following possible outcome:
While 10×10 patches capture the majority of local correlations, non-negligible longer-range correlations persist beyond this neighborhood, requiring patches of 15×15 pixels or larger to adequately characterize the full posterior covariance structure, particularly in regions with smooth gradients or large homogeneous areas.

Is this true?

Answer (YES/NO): NO